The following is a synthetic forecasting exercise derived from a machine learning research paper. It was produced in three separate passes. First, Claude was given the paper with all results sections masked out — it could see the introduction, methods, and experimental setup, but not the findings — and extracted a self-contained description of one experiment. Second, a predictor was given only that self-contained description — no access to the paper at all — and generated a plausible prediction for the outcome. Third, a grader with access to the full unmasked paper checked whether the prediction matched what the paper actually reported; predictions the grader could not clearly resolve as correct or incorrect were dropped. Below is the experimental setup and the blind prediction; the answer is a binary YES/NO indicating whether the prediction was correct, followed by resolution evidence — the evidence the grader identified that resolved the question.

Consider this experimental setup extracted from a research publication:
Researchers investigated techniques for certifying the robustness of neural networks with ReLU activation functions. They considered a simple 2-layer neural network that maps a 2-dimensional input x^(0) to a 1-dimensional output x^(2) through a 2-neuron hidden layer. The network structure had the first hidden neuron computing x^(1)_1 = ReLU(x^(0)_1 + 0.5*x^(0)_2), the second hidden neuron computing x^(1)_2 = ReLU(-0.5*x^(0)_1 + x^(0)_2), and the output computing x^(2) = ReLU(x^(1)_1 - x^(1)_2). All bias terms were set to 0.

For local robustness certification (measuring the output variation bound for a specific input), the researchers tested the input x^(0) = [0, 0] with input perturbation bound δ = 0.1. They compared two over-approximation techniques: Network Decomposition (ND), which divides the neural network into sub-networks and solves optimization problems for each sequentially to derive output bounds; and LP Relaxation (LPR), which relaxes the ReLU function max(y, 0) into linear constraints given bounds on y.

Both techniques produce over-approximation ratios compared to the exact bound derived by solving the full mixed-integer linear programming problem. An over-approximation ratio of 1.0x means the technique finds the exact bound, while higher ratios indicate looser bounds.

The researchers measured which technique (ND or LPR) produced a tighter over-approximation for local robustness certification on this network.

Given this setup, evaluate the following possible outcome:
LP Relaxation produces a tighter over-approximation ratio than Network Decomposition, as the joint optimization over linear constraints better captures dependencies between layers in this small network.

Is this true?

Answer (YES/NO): YES